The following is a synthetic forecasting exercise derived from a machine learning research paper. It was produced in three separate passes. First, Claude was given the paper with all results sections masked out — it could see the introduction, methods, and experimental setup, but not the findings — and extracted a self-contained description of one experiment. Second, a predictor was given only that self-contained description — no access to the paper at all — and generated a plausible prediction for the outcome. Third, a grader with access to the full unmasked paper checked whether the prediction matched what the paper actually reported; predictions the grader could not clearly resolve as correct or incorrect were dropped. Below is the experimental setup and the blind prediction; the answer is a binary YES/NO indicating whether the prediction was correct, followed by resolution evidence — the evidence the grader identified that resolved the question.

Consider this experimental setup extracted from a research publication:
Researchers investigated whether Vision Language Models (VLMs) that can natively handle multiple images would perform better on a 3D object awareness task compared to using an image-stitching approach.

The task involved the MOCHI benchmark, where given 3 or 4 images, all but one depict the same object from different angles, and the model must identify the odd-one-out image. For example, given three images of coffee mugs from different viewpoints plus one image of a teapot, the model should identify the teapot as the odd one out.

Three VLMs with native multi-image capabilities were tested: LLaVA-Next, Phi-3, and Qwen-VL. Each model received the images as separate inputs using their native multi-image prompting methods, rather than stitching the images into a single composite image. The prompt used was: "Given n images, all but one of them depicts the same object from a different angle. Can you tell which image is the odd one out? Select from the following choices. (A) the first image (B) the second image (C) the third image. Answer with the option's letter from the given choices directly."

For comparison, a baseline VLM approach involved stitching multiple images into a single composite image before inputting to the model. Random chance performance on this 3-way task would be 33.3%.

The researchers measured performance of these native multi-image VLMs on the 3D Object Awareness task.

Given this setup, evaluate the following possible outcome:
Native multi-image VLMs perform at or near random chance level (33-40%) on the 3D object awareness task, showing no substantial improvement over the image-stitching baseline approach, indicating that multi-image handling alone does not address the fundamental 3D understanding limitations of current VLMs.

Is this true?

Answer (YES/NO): NO